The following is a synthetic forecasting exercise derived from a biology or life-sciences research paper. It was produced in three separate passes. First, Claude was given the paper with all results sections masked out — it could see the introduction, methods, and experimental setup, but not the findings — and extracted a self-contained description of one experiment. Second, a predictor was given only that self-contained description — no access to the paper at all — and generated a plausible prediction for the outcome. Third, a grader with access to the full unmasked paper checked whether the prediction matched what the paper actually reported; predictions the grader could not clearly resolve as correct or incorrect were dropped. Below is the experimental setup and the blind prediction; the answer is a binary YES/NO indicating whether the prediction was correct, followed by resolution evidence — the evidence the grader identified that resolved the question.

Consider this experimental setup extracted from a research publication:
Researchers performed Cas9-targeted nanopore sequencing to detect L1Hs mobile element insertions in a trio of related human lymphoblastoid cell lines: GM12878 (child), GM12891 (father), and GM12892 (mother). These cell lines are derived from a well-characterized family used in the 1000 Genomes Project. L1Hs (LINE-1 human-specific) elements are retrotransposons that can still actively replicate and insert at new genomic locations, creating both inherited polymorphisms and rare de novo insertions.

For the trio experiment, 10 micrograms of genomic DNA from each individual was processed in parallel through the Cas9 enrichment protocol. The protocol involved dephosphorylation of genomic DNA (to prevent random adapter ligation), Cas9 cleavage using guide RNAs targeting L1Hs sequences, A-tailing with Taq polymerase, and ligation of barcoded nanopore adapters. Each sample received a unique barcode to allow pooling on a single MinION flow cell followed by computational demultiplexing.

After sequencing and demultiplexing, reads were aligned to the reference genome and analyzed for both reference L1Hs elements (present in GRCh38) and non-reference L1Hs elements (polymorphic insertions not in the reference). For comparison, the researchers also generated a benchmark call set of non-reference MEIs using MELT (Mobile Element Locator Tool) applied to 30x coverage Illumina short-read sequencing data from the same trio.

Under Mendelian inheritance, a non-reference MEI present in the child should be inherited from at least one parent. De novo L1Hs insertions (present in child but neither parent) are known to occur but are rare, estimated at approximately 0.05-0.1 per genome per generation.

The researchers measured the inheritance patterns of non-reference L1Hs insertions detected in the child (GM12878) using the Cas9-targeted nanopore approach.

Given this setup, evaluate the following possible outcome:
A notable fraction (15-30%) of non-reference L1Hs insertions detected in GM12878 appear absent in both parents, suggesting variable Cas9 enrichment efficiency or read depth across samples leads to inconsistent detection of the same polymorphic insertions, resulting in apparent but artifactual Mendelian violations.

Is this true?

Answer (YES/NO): NO